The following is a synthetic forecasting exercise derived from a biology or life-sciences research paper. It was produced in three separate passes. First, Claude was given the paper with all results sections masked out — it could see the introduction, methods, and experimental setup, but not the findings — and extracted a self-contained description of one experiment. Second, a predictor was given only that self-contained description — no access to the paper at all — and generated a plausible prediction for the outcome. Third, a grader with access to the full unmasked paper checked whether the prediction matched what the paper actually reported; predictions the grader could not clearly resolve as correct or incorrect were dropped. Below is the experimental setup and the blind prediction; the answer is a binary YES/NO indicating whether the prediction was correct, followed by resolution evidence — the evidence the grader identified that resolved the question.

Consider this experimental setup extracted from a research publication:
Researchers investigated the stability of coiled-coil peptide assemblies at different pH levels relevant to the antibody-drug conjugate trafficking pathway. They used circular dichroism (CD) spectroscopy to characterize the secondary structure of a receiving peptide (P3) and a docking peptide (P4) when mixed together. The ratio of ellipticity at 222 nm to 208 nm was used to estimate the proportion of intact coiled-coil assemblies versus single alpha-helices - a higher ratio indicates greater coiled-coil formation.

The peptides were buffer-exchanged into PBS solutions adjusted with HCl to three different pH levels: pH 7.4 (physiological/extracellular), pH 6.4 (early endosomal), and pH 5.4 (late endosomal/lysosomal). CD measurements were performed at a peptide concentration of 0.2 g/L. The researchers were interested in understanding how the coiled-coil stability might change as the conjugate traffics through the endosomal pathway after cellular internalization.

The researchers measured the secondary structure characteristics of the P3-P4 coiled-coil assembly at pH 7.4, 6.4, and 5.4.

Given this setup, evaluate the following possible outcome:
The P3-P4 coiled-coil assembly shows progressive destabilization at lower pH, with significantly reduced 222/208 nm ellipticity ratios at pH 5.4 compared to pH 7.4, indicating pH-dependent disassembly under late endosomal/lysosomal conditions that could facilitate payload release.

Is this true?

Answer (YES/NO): NO